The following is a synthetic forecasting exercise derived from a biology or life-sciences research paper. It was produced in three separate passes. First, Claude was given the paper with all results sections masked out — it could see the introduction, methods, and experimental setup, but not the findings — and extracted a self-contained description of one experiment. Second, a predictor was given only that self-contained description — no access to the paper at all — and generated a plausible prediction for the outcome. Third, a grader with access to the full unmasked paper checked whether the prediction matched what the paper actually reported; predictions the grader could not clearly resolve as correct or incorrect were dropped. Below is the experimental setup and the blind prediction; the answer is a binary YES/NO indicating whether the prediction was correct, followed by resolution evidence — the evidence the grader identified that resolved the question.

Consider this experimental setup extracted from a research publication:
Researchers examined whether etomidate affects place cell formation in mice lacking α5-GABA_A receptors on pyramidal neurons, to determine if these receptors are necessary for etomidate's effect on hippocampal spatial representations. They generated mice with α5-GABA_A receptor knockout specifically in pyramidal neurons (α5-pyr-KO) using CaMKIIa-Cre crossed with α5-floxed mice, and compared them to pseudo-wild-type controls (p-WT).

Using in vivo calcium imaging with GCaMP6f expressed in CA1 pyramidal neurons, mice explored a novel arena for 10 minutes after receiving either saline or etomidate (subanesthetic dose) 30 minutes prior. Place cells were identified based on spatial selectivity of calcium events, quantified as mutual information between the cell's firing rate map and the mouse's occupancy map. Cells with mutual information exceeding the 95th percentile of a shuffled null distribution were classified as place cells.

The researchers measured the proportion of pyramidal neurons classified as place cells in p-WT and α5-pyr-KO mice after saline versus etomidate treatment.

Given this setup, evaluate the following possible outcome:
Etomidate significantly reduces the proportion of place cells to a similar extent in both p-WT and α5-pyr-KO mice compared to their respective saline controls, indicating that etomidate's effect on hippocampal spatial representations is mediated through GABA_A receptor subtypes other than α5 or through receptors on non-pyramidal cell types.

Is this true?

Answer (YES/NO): YES